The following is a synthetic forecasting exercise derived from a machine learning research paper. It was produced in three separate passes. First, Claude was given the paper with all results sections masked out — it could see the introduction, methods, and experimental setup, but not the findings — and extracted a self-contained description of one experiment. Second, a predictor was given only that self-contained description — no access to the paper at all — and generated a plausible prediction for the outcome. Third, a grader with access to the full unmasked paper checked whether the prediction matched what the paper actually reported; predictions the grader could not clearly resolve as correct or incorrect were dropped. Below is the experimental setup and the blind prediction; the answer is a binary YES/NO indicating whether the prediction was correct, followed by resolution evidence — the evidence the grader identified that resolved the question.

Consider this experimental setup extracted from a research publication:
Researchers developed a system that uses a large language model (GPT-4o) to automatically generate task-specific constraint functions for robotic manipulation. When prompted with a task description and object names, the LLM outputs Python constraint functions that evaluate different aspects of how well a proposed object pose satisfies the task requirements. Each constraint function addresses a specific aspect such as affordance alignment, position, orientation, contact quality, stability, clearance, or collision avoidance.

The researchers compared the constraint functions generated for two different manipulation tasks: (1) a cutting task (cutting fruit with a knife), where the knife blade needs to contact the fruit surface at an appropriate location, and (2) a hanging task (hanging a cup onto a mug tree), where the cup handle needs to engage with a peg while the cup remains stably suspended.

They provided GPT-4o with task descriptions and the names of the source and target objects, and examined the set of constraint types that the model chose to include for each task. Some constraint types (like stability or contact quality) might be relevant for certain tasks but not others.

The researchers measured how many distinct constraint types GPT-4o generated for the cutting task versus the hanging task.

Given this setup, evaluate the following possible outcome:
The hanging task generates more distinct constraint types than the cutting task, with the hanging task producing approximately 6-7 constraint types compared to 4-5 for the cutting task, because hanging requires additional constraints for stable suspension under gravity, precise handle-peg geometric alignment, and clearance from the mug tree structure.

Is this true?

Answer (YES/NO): NO